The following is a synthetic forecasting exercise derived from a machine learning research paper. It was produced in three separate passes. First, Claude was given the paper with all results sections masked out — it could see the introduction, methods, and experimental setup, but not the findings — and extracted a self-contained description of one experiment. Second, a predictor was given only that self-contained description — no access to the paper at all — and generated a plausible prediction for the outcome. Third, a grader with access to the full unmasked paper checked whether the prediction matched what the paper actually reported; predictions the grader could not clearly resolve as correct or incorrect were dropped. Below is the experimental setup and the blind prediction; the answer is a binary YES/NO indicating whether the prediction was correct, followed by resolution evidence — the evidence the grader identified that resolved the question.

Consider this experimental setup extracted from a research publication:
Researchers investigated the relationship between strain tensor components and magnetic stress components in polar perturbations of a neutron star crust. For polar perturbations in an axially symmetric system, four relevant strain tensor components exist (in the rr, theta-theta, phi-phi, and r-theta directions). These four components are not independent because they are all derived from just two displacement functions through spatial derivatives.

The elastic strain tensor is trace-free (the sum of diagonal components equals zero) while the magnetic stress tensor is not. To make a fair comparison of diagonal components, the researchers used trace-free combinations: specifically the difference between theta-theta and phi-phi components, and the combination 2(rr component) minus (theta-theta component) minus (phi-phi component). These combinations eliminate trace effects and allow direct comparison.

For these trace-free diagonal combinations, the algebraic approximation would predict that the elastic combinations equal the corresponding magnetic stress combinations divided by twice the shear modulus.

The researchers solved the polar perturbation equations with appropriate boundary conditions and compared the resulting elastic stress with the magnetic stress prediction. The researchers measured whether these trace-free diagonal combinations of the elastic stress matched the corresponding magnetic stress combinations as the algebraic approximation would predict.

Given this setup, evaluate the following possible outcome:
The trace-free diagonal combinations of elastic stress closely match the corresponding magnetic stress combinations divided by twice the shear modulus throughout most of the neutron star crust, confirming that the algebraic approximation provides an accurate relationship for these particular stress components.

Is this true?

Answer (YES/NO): NO